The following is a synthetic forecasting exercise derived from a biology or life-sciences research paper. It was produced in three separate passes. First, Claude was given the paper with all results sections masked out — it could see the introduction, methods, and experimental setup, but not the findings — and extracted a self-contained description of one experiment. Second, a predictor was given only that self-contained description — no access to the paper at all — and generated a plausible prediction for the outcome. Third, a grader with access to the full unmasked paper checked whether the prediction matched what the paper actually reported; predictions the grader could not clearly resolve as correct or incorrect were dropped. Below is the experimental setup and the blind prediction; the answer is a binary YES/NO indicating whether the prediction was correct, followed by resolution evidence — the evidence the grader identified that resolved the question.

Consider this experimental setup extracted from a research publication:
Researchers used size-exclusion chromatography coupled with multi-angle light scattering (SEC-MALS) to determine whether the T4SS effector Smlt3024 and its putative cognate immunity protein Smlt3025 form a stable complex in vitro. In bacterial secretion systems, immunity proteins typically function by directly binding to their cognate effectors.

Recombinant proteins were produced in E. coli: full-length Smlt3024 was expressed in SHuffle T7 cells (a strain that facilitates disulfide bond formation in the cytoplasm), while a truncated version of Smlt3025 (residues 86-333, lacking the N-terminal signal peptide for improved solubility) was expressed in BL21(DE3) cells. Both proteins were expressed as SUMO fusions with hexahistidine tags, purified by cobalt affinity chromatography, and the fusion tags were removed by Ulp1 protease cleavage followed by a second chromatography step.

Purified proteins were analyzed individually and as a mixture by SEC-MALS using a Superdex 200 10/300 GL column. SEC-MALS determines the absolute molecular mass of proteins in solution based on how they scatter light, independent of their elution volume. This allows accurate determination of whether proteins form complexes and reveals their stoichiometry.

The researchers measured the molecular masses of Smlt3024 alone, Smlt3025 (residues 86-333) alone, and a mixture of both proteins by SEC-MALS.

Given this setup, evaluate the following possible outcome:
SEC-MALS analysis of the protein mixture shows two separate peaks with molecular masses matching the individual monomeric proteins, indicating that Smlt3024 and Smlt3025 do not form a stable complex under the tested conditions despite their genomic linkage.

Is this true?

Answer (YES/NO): NO